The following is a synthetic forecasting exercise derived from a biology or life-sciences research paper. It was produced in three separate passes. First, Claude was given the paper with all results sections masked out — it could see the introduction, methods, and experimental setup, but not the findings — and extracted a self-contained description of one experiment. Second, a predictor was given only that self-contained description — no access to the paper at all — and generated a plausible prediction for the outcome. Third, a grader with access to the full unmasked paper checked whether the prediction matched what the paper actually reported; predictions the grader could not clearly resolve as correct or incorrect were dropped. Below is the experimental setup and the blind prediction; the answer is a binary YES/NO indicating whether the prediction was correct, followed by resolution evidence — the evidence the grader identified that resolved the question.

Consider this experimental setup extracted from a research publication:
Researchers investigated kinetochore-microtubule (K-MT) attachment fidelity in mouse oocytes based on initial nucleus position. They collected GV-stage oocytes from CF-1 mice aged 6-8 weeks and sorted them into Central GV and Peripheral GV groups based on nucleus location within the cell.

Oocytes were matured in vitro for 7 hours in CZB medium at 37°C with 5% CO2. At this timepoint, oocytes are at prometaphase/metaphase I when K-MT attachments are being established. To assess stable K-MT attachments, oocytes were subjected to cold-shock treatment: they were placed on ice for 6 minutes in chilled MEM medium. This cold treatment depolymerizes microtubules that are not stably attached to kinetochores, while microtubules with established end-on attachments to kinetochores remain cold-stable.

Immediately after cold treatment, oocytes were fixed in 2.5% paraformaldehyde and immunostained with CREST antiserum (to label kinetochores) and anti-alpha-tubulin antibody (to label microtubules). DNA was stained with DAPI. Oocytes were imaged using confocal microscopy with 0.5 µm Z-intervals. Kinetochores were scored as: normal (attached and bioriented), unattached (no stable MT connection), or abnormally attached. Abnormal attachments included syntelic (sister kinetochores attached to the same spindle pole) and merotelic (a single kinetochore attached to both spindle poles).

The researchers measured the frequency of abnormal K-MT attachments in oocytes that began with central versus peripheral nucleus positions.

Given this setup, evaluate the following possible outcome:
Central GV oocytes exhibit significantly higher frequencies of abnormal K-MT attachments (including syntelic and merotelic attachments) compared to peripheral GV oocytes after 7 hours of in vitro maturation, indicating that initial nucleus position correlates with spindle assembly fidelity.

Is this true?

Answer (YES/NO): NO